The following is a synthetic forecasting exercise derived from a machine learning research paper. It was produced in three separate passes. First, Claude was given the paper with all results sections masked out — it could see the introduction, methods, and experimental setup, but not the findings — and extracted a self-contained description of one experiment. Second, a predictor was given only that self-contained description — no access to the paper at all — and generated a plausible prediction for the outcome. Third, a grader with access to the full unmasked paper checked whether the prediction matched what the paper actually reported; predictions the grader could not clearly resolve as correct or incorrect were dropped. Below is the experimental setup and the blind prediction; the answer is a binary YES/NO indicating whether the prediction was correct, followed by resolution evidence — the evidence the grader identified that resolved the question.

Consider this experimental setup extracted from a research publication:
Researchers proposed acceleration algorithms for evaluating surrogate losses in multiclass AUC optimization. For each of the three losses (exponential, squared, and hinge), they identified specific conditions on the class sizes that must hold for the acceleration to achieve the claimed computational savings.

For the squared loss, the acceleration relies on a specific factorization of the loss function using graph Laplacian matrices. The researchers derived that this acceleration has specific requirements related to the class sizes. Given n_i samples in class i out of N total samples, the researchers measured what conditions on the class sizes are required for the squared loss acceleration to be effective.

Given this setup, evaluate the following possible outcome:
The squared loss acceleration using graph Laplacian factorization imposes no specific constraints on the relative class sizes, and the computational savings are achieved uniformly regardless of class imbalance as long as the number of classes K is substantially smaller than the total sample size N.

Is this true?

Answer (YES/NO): NO